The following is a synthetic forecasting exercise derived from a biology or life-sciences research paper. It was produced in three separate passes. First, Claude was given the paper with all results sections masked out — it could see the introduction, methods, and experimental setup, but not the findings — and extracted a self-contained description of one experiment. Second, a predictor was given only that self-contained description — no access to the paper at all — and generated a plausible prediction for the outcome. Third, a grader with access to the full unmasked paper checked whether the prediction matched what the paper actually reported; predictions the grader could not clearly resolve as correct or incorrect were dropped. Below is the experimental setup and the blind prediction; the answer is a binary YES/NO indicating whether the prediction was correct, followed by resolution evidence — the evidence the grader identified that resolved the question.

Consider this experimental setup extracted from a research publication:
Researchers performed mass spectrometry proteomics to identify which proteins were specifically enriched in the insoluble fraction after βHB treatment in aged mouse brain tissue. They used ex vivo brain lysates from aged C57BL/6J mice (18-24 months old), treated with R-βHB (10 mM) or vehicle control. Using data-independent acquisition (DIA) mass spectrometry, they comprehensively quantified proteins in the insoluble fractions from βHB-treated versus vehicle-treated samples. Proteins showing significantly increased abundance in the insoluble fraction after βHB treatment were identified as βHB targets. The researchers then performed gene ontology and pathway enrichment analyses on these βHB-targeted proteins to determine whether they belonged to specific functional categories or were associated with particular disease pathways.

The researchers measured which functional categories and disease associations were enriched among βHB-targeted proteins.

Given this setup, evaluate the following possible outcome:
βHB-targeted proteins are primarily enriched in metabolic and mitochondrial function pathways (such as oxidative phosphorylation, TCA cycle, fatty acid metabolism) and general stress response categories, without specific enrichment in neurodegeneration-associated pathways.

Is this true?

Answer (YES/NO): NO